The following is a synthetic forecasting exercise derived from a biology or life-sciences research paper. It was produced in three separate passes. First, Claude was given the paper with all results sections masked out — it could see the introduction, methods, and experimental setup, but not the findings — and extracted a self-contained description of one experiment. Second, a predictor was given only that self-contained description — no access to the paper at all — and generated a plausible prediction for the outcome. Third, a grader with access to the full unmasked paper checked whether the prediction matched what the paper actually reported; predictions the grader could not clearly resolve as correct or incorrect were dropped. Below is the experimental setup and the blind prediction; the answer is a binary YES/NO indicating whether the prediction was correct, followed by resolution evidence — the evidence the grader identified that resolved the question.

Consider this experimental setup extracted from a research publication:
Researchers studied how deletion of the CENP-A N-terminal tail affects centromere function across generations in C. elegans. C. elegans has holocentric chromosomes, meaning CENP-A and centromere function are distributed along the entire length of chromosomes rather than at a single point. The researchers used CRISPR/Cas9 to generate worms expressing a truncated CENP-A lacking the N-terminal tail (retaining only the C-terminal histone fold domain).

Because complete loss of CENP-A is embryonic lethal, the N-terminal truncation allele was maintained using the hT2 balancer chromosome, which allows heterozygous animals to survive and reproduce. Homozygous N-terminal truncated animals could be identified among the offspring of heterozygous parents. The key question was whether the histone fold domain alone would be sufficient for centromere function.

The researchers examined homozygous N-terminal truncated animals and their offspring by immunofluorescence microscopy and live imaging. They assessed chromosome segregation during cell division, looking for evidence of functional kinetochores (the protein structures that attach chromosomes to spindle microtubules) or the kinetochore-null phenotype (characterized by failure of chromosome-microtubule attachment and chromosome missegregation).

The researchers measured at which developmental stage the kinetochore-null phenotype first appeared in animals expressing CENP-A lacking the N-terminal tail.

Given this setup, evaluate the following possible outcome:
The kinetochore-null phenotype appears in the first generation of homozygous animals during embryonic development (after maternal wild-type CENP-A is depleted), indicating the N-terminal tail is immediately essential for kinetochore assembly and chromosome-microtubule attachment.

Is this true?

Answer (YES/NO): NO